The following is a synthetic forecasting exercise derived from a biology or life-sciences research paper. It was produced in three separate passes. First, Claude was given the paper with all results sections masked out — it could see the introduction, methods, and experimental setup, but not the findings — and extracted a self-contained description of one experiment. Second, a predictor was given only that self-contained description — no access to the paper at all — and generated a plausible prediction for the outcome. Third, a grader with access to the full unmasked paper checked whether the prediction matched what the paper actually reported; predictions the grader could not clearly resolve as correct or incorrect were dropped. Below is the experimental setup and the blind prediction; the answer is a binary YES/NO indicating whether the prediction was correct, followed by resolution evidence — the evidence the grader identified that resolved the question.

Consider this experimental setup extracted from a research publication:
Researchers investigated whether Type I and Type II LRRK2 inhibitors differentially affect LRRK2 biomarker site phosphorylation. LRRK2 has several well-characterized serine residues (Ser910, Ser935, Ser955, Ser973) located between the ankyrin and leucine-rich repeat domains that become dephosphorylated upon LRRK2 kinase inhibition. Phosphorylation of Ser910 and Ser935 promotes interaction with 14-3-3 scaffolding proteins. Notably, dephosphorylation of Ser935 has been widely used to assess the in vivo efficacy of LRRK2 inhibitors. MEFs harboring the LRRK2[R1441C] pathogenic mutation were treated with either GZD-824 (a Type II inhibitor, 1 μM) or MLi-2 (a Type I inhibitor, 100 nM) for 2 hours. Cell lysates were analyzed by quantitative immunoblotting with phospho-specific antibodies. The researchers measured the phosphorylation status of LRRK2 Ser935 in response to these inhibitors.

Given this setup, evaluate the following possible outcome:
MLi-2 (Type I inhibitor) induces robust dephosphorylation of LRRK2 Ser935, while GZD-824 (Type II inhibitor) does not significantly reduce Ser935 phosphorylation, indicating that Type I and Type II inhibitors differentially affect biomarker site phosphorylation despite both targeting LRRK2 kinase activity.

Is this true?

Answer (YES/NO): NO